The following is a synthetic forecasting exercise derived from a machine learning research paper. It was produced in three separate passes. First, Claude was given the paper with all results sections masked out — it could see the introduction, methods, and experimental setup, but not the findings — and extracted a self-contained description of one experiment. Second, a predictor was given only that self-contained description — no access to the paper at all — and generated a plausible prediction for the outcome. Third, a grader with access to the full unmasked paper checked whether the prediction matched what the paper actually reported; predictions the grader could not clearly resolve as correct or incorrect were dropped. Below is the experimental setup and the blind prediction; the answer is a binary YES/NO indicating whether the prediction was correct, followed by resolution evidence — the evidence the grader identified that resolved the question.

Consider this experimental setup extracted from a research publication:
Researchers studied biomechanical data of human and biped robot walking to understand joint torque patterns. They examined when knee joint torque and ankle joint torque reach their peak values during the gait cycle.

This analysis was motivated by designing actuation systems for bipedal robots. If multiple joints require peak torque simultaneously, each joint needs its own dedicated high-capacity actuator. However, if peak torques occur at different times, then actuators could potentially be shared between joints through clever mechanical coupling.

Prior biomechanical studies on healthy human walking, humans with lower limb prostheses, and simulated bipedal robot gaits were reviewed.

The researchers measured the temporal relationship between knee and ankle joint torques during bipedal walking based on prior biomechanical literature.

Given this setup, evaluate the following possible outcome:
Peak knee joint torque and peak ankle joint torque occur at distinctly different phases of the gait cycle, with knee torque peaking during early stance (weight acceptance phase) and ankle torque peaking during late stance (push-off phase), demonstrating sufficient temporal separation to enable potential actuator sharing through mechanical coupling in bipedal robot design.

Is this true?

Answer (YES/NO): NO